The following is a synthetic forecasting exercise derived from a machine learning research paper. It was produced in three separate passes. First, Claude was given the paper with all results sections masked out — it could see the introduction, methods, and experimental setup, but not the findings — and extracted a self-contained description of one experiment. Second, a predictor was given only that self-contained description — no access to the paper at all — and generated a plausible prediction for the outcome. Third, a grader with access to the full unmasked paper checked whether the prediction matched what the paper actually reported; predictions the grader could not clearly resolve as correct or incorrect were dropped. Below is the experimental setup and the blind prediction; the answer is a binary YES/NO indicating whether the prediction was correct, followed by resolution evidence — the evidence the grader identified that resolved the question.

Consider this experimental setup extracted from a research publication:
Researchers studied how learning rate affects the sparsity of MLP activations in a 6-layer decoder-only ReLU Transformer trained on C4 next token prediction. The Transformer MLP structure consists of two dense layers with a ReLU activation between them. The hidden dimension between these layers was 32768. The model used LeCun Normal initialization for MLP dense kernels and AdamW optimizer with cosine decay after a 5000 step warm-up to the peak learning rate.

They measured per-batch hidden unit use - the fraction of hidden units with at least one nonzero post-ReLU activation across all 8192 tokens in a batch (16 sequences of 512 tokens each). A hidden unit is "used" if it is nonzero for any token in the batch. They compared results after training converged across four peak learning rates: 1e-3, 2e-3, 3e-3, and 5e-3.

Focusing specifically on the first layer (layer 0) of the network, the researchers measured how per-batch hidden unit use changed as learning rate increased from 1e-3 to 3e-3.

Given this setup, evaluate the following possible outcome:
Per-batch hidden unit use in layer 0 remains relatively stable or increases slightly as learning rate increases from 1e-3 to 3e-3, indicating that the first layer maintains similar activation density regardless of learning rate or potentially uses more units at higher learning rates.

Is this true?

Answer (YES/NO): NO